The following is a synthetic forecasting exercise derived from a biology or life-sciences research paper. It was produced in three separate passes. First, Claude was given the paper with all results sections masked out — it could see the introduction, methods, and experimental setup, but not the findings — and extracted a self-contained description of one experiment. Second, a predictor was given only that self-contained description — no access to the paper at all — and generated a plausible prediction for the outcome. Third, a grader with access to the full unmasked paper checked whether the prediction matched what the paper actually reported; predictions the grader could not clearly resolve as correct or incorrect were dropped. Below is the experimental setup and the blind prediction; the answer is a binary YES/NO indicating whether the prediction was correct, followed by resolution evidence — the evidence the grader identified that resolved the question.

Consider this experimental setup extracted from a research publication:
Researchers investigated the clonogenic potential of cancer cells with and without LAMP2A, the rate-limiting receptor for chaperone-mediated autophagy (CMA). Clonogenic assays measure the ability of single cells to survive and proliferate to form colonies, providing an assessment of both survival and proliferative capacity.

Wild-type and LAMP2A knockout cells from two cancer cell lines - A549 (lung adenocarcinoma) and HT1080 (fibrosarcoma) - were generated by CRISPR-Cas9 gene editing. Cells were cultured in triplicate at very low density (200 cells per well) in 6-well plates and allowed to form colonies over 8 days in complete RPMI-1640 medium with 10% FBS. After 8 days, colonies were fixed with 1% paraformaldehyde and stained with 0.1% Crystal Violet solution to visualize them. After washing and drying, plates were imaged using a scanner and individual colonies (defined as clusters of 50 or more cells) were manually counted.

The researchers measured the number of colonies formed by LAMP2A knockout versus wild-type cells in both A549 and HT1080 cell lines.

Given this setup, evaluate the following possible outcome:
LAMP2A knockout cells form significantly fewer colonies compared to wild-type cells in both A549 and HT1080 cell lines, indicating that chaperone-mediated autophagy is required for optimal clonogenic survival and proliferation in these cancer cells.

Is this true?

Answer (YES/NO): NO